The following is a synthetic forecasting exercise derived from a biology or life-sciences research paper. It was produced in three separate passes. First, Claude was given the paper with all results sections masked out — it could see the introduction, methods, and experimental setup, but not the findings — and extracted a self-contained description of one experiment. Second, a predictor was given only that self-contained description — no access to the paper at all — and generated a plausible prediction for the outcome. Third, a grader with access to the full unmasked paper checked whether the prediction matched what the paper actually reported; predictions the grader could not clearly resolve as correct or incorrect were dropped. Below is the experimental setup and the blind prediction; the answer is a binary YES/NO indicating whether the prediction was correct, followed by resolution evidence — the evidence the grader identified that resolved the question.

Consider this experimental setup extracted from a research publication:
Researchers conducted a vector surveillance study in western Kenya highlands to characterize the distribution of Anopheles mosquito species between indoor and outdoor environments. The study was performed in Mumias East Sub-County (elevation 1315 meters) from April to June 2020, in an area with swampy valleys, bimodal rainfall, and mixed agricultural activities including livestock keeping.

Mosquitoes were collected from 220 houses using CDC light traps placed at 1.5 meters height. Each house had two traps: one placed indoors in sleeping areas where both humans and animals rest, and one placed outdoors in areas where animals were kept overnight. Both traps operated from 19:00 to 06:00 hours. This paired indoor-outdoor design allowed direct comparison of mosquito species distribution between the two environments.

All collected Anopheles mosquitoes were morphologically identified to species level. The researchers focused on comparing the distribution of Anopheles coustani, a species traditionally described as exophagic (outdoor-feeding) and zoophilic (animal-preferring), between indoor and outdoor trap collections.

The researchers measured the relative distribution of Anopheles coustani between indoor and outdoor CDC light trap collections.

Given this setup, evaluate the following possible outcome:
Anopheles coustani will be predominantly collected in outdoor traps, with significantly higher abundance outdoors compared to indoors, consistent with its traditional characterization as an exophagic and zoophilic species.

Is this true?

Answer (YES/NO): YES